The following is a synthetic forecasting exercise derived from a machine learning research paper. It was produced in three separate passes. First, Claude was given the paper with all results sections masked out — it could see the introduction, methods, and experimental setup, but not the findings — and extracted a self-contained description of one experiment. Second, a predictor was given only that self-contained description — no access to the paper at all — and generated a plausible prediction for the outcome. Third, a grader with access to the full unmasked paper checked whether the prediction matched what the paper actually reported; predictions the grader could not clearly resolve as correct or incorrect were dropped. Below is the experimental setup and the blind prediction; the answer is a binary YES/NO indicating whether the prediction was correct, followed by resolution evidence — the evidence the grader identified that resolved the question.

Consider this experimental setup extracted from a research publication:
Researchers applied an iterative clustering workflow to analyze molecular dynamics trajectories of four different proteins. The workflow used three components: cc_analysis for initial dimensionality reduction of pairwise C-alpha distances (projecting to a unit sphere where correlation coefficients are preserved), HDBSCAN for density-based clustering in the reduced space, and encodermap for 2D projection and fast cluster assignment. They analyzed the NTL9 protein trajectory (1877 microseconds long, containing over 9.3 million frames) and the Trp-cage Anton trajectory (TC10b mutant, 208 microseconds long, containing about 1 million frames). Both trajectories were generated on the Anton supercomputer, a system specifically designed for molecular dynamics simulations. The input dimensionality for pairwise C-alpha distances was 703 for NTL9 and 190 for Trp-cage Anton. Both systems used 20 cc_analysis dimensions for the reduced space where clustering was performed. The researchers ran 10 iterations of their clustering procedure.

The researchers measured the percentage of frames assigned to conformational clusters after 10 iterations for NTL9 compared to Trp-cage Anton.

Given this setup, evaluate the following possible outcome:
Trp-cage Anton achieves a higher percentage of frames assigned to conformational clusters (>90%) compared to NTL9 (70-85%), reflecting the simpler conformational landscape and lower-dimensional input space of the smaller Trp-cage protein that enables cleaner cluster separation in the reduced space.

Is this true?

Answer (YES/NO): NO